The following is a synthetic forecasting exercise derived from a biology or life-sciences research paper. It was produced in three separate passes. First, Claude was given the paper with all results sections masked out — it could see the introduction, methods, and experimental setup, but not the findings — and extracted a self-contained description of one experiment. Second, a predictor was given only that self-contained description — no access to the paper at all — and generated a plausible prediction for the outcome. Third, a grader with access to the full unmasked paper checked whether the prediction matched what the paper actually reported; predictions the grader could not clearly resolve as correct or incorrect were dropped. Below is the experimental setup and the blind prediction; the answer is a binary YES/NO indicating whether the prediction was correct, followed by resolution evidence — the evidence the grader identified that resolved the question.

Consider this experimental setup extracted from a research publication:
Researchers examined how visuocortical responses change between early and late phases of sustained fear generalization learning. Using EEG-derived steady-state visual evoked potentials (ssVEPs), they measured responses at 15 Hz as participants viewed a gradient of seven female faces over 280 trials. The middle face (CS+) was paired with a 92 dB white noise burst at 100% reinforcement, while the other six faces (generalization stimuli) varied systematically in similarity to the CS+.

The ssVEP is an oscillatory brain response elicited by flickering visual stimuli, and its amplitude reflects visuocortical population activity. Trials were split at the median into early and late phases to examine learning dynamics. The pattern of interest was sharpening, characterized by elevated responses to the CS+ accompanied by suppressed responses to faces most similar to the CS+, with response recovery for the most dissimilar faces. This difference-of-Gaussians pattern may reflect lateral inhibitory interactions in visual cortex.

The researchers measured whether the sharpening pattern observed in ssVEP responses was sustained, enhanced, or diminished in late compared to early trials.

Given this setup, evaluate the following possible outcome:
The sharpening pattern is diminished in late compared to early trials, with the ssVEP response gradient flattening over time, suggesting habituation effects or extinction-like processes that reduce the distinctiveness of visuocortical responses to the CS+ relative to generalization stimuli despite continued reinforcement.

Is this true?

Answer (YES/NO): YES